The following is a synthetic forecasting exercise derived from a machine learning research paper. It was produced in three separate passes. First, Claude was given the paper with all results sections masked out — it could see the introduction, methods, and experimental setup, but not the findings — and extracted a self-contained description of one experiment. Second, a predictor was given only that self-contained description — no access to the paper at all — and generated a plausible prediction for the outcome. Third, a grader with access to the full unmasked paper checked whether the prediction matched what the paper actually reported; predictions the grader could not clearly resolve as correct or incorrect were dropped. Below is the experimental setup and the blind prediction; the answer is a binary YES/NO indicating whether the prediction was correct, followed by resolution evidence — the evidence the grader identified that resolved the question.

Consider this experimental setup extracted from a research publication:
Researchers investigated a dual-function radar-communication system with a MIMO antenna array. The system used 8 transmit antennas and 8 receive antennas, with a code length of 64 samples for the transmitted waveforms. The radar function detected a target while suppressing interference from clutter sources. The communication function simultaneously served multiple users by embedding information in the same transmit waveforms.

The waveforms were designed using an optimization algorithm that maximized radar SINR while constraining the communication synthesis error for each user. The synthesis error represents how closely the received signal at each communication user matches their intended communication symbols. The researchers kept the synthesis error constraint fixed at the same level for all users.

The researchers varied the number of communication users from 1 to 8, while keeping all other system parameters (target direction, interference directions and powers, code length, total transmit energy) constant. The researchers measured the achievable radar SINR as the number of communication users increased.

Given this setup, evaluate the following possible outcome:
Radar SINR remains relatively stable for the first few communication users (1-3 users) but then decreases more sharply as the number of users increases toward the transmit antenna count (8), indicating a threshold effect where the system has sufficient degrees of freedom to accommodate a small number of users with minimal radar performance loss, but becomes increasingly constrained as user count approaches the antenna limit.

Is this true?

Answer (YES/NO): NO